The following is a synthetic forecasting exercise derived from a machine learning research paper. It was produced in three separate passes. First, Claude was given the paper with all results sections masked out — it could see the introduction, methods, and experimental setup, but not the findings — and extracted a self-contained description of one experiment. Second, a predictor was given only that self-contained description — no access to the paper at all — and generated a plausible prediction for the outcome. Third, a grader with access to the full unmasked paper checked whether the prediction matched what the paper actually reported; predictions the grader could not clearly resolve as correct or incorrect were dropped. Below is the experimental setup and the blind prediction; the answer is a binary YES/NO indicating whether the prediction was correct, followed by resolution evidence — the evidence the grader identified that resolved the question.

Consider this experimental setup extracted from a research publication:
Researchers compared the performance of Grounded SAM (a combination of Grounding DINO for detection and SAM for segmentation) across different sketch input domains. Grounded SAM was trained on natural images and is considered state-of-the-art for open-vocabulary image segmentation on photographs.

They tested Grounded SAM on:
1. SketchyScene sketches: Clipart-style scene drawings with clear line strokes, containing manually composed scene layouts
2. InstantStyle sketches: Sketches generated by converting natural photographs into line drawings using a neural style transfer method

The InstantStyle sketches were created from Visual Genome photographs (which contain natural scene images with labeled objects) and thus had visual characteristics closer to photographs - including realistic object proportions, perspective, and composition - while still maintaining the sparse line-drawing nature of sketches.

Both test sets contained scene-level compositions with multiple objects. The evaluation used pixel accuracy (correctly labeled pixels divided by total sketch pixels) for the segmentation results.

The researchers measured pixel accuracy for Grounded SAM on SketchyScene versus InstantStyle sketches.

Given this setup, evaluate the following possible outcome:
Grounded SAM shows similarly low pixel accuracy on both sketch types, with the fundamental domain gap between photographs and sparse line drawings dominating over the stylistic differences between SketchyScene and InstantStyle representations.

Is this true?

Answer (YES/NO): NO